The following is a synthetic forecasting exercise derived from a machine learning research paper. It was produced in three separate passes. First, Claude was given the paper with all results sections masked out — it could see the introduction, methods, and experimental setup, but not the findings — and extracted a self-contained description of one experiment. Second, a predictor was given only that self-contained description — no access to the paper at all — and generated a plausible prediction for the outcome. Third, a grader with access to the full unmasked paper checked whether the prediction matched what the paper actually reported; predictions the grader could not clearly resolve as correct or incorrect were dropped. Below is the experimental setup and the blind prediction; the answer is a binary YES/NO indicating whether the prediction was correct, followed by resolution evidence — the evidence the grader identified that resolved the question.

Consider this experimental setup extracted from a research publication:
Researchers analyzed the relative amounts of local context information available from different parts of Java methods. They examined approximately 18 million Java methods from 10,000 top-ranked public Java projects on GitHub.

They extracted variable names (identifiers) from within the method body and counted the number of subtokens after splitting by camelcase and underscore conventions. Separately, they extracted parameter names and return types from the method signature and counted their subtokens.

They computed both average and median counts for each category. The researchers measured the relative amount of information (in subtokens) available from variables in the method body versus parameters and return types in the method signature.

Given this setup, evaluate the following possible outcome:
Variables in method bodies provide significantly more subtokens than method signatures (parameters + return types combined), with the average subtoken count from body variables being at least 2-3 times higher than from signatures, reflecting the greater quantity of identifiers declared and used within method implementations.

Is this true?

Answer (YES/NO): YES